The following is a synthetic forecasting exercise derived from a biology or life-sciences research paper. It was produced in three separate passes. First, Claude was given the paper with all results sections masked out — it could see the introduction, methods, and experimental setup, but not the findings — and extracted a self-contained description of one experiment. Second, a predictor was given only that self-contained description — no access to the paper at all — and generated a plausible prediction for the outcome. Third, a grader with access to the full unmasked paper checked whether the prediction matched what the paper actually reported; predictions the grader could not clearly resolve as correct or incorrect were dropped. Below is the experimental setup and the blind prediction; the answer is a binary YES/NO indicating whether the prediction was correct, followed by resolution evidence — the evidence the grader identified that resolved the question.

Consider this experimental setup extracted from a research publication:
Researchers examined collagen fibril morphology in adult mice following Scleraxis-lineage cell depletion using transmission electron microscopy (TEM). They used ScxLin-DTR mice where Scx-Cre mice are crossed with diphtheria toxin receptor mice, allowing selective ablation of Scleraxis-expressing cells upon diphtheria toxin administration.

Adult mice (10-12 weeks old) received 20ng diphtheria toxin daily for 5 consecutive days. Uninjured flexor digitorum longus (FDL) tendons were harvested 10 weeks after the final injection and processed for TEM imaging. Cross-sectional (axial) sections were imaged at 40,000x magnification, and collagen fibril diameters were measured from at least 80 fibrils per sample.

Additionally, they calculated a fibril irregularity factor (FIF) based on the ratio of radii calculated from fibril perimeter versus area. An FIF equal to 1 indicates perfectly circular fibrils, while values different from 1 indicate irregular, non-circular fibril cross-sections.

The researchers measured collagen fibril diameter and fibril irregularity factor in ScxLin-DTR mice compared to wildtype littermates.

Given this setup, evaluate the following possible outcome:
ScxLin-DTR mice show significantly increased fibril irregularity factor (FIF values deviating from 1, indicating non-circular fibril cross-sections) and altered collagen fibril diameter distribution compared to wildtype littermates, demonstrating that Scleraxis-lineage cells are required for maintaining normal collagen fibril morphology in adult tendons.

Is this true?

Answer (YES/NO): NO